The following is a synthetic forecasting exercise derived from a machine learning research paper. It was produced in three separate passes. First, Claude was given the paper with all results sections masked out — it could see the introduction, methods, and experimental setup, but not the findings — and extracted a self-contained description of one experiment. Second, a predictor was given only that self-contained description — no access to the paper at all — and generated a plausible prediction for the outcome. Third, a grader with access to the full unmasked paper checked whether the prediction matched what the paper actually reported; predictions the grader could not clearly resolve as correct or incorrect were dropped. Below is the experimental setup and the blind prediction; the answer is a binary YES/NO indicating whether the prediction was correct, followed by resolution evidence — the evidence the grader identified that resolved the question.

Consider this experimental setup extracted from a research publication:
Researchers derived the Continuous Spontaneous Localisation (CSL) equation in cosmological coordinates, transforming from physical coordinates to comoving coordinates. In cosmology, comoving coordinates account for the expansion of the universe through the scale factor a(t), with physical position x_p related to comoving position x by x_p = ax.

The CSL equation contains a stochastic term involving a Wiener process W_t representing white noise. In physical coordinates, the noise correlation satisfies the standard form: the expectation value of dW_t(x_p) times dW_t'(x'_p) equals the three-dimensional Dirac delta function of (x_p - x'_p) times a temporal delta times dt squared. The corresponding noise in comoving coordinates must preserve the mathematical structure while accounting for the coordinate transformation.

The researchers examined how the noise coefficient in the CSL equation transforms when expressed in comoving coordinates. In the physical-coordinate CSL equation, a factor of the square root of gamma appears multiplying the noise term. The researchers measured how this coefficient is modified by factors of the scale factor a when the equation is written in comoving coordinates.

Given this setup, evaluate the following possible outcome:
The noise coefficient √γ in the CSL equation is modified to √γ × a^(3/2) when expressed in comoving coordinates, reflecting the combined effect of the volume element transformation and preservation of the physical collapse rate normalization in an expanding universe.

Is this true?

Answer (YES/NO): NO